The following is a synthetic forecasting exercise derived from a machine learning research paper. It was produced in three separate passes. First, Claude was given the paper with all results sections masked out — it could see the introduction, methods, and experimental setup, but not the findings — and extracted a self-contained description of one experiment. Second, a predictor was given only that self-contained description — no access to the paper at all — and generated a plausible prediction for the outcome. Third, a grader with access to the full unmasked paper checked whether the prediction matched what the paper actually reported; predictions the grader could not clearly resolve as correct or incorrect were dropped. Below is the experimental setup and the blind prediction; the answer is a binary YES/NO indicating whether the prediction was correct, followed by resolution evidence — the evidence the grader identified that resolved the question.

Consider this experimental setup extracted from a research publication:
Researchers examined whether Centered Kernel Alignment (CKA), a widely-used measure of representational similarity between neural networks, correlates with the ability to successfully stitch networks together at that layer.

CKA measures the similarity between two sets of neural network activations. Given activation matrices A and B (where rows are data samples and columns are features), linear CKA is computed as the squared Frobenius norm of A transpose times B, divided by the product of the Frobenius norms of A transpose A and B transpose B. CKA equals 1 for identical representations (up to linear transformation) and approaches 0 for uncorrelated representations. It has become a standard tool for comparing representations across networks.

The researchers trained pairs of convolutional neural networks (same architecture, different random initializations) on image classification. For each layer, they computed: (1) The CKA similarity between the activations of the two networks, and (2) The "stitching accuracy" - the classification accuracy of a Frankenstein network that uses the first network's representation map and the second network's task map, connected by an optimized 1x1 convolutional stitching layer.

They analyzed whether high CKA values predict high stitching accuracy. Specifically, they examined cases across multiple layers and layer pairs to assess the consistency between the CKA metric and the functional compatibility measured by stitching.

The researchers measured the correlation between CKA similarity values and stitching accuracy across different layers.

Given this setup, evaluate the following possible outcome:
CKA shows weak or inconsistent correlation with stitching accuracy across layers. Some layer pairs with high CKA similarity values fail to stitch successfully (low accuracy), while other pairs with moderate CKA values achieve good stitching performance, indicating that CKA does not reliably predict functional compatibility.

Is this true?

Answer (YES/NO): YES